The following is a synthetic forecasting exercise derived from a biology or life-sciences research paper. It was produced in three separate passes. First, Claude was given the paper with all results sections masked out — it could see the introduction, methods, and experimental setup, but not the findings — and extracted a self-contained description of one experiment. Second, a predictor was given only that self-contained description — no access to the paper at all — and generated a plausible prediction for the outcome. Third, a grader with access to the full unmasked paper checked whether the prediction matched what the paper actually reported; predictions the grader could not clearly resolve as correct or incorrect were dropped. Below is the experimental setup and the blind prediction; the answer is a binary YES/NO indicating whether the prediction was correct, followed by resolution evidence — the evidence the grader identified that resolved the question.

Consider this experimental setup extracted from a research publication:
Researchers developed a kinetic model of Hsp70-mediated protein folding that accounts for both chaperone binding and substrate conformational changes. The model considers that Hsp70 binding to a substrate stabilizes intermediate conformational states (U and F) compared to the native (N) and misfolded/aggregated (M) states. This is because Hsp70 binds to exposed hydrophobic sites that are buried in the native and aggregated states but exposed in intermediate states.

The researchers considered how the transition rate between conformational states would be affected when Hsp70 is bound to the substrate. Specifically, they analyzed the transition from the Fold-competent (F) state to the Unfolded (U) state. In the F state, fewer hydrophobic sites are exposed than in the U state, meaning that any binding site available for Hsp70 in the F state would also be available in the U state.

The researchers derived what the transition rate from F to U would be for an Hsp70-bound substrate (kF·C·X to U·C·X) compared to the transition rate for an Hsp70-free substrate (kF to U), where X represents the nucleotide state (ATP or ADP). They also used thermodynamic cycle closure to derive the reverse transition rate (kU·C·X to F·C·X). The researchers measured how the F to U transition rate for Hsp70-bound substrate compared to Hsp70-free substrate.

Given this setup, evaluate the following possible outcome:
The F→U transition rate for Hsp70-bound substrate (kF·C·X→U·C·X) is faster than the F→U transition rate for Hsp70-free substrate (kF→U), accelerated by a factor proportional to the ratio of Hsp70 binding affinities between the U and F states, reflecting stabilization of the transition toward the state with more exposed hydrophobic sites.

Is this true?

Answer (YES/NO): NO